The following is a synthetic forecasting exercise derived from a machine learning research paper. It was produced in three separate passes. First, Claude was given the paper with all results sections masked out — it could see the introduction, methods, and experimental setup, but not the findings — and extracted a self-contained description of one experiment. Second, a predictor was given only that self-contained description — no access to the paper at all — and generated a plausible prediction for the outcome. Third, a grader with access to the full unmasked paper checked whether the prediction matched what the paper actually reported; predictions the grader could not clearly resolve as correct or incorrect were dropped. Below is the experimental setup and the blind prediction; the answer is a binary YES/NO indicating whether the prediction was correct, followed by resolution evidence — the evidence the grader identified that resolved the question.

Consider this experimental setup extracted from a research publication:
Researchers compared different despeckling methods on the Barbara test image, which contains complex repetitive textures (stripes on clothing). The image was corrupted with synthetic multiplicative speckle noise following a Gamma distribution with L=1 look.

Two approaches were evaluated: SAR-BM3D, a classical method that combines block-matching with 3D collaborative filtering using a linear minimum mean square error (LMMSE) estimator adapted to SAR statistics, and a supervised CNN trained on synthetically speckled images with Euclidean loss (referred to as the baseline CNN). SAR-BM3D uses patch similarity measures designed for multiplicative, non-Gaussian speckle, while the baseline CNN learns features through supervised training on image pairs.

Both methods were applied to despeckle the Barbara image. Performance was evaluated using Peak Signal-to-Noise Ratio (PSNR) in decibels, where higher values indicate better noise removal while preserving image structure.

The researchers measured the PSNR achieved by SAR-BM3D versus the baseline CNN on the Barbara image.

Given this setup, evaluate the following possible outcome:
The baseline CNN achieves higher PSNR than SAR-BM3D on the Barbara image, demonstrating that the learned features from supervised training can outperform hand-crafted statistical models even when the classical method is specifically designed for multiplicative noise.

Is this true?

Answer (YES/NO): NO